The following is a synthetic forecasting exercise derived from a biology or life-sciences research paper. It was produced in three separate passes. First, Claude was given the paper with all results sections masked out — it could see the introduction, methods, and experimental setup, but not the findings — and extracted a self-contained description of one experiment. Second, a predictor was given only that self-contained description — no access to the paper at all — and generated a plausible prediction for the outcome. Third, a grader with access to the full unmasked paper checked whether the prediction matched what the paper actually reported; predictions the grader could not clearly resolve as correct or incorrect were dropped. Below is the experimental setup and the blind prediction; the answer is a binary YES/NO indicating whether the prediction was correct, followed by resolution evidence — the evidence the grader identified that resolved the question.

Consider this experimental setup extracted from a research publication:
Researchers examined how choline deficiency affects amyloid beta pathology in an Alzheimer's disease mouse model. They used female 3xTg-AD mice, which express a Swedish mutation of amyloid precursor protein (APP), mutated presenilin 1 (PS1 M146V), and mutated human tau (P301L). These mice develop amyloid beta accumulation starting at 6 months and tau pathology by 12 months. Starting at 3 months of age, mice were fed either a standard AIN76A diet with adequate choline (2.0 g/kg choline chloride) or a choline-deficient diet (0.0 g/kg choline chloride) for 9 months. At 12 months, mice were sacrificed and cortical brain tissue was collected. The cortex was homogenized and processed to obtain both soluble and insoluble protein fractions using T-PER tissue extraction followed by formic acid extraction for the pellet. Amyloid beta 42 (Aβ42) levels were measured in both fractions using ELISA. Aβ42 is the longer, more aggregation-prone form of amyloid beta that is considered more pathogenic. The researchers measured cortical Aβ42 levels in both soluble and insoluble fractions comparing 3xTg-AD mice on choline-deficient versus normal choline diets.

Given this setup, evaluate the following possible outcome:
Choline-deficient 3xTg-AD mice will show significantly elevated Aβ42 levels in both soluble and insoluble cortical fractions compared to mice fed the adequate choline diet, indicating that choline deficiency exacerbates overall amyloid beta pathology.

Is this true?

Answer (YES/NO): YES